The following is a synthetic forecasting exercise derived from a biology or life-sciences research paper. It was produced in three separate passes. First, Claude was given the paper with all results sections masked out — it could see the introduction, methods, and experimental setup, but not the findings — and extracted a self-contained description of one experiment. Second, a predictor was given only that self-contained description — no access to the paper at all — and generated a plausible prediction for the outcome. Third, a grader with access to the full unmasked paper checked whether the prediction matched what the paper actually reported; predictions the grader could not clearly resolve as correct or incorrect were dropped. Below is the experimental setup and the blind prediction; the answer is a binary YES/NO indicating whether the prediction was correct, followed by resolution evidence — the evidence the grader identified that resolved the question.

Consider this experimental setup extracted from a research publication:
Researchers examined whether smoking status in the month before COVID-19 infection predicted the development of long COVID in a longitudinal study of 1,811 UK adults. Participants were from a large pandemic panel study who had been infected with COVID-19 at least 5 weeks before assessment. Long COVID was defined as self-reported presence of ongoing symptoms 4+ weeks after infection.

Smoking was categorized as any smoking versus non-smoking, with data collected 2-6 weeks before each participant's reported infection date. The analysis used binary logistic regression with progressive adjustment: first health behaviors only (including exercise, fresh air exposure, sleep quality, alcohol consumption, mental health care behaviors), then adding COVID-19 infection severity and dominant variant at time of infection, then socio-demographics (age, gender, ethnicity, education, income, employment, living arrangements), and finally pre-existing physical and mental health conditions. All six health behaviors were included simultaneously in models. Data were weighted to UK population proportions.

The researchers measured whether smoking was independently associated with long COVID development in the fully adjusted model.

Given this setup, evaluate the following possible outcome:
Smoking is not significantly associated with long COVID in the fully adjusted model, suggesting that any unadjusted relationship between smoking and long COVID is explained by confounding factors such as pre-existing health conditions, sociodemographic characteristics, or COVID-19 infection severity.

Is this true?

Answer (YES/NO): YES